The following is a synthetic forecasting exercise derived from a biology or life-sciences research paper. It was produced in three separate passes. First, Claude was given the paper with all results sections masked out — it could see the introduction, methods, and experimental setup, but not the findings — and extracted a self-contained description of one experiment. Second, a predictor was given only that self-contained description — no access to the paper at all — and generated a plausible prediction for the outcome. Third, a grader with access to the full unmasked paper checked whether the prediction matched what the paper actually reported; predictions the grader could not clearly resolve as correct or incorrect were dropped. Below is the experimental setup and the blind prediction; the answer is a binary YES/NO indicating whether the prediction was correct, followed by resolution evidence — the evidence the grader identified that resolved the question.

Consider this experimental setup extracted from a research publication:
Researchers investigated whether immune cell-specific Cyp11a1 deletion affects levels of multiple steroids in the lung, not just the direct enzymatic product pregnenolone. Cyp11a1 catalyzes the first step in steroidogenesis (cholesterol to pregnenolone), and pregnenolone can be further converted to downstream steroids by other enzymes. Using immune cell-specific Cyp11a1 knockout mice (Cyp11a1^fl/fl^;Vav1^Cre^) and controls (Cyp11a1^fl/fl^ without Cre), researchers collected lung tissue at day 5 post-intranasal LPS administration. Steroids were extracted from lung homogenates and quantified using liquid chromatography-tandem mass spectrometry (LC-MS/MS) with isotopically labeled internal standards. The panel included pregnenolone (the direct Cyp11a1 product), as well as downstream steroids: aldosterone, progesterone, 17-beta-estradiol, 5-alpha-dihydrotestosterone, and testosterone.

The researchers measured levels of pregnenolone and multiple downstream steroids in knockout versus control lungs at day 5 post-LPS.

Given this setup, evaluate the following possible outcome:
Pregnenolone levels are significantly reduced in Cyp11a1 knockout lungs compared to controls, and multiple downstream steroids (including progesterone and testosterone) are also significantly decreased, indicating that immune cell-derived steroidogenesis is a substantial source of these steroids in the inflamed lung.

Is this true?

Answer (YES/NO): NO